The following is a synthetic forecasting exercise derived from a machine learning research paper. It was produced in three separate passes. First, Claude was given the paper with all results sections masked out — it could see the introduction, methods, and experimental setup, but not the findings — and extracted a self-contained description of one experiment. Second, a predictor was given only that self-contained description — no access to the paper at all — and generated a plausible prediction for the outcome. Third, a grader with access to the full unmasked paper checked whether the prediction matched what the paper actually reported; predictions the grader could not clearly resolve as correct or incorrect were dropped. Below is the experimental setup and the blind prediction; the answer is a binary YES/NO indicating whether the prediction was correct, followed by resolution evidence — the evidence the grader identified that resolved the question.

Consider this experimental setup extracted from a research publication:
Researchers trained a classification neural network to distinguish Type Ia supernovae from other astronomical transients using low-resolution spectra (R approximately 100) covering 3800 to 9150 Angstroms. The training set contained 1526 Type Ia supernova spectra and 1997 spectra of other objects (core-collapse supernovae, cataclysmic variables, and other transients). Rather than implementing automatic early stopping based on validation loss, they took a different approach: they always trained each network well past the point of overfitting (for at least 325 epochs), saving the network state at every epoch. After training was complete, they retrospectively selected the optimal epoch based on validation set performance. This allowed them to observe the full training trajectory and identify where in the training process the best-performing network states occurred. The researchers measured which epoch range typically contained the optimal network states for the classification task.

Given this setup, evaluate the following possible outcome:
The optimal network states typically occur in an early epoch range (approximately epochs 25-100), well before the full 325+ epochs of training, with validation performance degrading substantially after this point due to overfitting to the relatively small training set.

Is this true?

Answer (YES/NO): NO